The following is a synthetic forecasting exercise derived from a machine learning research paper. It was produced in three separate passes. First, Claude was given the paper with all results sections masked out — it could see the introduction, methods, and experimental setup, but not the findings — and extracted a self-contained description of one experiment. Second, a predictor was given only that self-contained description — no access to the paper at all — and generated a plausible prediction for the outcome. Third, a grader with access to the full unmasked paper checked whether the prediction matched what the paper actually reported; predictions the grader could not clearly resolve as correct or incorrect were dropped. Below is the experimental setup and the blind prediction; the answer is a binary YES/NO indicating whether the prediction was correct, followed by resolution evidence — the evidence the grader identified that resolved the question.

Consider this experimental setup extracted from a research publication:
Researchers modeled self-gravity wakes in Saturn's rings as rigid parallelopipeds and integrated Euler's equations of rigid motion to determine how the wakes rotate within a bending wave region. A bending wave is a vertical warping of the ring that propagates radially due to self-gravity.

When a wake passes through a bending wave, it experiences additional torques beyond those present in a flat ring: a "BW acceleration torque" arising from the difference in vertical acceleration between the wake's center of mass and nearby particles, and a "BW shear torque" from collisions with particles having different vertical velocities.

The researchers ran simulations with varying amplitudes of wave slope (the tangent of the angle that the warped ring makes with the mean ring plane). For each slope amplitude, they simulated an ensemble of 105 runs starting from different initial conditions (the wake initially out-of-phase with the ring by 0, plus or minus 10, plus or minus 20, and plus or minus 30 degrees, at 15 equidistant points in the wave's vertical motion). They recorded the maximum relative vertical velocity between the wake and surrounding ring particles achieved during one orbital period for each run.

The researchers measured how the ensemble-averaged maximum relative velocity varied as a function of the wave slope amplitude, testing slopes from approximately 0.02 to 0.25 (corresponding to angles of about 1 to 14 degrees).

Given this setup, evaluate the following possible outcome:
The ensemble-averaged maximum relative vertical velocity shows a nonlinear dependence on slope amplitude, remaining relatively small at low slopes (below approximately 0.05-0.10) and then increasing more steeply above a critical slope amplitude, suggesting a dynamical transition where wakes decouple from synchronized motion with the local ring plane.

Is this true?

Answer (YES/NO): NO